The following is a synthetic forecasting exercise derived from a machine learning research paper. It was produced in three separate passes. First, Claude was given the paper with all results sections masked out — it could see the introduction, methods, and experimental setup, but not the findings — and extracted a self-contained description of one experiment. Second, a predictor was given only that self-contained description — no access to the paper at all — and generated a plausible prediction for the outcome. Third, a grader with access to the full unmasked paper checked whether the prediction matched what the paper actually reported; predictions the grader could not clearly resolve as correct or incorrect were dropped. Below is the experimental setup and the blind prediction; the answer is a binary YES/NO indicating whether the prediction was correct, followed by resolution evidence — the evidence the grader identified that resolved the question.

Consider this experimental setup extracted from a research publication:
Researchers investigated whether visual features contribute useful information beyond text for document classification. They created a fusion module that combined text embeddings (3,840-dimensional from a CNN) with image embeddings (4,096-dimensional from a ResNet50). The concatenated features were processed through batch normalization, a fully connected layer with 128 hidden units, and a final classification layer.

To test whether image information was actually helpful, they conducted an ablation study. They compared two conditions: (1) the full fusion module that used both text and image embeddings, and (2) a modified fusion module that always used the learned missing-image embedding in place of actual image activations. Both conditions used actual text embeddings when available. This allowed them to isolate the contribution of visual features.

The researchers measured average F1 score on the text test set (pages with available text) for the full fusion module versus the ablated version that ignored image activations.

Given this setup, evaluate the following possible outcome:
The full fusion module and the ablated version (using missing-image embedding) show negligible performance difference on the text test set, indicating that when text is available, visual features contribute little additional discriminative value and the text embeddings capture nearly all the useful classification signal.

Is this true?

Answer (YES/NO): NO